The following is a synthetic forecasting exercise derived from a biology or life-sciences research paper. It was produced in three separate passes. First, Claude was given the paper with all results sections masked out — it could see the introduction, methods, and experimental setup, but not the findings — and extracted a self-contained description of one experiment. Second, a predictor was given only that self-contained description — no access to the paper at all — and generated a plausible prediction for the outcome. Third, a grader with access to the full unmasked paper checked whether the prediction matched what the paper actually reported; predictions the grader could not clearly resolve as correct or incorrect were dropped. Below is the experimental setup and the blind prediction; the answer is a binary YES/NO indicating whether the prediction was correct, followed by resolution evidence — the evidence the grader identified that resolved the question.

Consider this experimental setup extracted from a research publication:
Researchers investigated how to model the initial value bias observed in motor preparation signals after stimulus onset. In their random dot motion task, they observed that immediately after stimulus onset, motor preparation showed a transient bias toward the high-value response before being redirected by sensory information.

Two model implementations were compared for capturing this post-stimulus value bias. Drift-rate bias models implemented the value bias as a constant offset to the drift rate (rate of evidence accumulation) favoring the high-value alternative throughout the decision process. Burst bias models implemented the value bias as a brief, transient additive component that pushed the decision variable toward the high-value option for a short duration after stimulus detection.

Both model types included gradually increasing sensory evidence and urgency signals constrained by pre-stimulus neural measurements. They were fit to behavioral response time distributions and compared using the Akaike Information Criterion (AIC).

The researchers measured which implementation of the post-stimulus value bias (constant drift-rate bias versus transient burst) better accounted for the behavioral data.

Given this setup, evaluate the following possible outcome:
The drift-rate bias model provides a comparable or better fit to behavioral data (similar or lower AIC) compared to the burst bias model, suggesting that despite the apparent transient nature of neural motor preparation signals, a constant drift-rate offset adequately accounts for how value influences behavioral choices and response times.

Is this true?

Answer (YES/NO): NO